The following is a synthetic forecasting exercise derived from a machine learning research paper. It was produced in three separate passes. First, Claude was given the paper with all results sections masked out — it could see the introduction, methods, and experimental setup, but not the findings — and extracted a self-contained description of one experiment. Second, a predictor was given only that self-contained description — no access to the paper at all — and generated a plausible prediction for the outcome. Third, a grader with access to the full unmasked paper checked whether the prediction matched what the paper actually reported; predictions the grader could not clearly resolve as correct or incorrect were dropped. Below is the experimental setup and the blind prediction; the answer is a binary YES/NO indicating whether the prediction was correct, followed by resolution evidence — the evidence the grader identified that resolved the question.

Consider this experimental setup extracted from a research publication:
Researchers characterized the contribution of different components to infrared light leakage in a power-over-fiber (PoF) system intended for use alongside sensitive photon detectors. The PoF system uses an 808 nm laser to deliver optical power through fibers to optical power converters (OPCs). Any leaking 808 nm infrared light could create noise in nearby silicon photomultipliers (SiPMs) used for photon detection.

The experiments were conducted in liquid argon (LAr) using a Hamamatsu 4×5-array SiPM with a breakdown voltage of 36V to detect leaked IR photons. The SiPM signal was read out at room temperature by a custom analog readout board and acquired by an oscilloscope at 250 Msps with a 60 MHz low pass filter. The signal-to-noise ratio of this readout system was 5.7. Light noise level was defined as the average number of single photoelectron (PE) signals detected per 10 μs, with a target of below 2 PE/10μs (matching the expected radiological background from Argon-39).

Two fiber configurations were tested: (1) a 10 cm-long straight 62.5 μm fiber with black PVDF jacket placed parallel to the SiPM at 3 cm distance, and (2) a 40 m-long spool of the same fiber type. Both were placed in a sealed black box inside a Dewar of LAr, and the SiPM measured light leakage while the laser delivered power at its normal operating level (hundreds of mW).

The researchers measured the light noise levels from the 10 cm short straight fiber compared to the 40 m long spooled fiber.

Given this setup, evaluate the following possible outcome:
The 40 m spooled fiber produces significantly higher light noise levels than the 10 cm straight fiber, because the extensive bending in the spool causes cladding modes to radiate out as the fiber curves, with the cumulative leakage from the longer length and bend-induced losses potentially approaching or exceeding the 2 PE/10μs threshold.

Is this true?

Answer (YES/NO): YES